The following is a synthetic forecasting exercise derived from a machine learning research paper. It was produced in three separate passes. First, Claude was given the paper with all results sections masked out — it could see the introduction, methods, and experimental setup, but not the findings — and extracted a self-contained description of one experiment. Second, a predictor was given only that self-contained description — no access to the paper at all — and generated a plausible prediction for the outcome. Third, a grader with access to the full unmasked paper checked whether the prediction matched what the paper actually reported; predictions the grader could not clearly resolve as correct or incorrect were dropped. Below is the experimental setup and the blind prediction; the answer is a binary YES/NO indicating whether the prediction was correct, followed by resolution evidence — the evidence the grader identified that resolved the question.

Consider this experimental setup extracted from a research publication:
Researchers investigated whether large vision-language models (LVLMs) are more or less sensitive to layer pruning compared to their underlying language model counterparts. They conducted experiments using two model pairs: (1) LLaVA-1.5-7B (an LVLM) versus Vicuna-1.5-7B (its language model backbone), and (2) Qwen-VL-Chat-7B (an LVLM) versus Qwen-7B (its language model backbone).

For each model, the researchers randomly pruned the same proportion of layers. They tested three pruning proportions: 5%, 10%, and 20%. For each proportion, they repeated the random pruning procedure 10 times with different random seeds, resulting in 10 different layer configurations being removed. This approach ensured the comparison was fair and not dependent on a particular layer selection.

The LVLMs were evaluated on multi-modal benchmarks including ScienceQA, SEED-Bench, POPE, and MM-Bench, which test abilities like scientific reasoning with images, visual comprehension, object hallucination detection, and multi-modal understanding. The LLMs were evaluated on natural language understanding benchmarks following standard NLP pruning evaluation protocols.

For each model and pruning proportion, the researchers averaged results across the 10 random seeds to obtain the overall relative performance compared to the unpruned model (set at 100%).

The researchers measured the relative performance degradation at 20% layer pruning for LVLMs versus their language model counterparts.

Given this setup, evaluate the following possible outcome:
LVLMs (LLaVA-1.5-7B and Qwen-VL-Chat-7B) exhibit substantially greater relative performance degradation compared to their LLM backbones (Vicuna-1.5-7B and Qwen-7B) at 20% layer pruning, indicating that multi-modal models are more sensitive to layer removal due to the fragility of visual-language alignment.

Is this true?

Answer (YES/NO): YES